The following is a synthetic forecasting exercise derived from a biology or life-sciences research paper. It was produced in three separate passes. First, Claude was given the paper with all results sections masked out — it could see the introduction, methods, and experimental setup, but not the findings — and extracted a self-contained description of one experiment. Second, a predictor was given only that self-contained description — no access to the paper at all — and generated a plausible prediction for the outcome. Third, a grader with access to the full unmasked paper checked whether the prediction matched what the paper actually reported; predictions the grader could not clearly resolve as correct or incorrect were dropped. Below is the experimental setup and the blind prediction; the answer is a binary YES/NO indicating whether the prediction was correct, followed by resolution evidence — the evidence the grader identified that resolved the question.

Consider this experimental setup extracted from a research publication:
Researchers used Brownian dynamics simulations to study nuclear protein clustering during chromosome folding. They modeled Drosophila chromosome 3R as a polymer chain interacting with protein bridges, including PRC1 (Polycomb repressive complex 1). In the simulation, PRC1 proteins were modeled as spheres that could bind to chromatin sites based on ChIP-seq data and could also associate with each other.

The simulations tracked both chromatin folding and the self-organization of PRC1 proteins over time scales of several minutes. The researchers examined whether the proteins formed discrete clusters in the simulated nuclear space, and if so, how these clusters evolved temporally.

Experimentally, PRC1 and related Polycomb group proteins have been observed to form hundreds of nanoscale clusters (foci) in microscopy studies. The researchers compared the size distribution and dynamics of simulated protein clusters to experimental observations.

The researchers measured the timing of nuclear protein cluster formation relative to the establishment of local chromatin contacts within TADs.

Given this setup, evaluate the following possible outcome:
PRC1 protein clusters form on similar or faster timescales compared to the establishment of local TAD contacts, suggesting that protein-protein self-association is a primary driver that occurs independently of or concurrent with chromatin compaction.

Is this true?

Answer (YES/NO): YES